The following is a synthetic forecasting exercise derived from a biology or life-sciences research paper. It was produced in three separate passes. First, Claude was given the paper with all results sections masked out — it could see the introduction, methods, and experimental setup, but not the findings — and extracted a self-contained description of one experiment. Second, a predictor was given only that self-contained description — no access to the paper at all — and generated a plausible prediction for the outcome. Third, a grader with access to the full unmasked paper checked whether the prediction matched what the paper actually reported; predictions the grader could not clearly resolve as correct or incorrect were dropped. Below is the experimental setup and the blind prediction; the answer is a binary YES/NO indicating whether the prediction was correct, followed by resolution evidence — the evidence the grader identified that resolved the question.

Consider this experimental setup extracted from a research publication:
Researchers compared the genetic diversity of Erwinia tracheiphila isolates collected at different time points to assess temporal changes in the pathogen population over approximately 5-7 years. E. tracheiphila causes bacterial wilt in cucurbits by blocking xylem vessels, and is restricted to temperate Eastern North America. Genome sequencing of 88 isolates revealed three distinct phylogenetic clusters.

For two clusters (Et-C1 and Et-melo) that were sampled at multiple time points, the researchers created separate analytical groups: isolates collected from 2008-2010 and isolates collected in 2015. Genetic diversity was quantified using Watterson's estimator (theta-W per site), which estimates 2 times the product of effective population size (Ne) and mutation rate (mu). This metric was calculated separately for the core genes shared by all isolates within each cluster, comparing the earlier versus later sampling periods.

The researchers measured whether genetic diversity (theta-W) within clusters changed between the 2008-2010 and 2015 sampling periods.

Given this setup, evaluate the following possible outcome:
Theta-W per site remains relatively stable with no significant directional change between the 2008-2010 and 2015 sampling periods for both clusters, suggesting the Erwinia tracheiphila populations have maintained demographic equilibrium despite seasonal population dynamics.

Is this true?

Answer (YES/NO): NO